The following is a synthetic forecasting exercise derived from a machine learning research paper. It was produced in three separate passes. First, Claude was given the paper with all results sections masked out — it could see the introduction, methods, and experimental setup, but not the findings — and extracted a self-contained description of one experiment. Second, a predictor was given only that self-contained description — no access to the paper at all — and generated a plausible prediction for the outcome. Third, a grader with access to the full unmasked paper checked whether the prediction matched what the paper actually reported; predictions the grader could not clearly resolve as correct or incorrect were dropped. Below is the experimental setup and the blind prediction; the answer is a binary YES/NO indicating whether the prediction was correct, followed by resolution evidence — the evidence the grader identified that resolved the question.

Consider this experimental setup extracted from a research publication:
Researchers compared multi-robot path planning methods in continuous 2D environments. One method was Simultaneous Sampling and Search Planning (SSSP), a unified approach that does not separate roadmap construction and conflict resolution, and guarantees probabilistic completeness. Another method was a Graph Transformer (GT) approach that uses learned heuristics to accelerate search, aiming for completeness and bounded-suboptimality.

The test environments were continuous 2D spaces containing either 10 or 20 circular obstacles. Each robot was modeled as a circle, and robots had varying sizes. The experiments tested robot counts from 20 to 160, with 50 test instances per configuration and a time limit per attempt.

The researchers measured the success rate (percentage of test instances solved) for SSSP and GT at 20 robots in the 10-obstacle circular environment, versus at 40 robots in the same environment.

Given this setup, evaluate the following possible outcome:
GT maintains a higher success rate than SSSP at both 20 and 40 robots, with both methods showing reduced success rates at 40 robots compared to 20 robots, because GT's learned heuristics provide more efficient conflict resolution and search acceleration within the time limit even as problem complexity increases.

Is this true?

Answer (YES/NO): NO